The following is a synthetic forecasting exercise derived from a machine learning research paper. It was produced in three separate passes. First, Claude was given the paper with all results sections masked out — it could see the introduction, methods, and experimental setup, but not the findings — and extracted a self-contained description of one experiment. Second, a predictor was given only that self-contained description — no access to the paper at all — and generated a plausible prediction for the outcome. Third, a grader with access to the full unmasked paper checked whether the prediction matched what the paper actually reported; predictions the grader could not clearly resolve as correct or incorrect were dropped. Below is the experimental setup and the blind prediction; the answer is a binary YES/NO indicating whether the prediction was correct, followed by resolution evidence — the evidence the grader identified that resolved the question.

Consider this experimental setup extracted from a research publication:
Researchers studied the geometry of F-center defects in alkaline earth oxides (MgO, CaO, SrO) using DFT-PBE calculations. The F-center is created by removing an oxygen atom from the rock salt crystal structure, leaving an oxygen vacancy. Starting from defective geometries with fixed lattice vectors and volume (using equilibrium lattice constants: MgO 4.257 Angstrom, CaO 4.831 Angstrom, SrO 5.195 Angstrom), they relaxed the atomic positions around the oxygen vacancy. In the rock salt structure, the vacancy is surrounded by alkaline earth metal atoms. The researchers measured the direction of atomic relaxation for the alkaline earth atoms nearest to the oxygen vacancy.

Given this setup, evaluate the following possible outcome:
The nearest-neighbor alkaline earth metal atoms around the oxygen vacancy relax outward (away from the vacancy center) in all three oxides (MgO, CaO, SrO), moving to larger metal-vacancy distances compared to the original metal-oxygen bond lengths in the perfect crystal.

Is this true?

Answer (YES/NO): YES